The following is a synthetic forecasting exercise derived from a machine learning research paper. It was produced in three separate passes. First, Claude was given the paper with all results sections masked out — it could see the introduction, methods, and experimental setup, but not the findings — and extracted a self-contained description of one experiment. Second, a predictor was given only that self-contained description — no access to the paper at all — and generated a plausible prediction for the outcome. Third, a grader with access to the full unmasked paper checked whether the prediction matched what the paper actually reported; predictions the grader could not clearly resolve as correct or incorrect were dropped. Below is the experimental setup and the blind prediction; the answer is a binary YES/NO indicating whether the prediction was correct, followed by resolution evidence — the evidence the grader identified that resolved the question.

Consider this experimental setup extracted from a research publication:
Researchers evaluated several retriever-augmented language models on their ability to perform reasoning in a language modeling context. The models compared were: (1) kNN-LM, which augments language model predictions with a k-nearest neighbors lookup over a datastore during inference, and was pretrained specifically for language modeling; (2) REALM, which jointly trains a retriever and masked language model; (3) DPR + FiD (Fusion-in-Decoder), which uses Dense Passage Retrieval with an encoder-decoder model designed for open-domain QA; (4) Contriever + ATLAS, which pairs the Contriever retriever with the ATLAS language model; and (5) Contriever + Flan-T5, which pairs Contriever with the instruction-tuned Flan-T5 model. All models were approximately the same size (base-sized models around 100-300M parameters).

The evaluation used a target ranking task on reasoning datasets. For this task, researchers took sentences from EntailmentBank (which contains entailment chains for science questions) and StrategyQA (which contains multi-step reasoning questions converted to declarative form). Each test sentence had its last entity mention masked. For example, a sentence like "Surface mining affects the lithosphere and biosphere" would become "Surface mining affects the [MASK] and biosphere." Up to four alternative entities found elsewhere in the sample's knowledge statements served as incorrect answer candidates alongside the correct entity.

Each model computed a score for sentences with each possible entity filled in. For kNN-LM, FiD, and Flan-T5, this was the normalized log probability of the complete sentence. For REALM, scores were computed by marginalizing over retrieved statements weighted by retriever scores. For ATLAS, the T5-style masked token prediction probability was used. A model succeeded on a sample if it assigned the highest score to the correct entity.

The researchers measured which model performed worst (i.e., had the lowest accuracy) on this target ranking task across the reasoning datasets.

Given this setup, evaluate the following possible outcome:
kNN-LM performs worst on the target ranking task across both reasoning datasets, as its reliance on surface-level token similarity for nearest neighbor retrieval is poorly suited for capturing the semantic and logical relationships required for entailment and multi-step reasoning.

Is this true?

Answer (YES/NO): YES